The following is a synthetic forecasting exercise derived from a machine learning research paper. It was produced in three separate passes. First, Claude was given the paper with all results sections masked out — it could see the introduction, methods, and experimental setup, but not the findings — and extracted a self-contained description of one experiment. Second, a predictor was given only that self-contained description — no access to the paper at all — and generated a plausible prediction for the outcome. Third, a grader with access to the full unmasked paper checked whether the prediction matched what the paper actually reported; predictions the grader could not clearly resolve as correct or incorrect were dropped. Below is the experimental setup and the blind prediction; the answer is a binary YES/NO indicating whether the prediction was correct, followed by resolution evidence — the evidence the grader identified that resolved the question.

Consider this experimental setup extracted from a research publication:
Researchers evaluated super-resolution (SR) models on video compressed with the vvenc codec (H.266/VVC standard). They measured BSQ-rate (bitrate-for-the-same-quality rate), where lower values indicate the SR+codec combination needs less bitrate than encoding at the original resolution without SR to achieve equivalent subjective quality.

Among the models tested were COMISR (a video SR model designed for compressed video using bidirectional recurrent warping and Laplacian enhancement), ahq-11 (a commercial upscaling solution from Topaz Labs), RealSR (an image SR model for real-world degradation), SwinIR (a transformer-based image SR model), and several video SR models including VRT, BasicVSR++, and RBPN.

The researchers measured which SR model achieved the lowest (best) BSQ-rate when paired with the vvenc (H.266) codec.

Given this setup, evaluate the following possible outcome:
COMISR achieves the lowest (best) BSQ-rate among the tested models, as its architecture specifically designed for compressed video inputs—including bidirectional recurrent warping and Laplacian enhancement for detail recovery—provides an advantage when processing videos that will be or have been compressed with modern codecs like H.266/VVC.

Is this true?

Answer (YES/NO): YES